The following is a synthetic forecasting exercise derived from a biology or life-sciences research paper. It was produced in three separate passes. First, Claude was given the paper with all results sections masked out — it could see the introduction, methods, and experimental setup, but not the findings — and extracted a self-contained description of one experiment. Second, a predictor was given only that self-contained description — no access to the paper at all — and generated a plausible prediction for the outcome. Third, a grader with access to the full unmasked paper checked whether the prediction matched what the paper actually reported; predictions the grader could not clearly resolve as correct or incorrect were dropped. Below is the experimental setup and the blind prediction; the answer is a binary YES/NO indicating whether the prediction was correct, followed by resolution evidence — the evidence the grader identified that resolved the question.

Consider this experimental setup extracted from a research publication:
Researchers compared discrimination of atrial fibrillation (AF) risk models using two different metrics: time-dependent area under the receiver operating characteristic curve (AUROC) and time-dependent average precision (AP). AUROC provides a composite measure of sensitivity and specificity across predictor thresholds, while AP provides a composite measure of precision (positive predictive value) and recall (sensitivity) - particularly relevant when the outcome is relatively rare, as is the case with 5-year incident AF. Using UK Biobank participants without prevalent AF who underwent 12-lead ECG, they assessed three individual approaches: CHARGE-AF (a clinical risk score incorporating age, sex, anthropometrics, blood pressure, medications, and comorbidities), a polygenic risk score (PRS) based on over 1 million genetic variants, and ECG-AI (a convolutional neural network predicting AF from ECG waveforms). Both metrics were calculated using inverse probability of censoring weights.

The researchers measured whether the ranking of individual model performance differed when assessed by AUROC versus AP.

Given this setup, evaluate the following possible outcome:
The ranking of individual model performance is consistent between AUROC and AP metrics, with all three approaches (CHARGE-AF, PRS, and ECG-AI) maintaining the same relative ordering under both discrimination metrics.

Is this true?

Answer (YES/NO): NO